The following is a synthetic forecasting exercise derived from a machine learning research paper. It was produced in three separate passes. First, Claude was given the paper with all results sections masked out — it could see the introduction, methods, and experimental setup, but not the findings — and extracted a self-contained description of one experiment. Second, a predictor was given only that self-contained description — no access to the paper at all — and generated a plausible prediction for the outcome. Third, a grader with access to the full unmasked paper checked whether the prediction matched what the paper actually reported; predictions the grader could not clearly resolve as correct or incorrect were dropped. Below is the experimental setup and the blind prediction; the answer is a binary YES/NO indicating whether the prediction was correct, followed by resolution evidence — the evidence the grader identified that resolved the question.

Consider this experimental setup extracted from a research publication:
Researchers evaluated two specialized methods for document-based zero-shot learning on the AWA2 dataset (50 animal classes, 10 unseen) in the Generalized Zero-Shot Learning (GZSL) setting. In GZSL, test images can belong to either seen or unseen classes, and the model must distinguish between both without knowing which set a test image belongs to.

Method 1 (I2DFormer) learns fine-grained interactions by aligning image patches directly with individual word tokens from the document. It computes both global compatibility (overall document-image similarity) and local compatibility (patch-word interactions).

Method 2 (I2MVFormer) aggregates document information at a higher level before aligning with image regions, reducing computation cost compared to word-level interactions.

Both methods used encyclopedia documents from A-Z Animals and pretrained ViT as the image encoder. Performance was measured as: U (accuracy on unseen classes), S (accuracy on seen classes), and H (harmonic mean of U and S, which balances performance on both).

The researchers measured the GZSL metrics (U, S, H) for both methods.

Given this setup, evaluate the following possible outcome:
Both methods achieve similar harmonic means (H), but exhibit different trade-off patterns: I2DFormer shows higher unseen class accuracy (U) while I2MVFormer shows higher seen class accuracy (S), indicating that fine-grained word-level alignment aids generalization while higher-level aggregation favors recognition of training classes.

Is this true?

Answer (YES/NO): NO